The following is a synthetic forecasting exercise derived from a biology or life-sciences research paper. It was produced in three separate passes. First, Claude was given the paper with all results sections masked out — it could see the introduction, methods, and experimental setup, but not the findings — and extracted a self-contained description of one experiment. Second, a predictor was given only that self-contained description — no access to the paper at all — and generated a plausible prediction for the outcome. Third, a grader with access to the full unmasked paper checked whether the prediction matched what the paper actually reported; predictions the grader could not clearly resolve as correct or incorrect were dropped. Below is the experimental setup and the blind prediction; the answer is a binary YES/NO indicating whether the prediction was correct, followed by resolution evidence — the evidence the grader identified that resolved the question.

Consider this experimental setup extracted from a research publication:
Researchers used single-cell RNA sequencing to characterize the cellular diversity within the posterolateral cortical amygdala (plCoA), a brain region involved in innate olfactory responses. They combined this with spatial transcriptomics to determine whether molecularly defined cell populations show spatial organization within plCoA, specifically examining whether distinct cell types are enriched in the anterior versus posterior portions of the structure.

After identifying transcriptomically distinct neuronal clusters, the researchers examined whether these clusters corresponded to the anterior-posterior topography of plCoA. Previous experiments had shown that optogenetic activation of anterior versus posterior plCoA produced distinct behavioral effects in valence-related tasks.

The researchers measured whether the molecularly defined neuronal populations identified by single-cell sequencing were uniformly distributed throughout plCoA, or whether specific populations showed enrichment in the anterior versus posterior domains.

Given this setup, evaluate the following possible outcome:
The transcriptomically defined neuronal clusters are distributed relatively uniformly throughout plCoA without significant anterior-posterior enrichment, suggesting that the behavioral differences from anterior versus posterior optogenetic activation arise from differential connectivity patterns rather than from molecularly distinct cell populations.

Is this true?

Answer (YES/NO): NO